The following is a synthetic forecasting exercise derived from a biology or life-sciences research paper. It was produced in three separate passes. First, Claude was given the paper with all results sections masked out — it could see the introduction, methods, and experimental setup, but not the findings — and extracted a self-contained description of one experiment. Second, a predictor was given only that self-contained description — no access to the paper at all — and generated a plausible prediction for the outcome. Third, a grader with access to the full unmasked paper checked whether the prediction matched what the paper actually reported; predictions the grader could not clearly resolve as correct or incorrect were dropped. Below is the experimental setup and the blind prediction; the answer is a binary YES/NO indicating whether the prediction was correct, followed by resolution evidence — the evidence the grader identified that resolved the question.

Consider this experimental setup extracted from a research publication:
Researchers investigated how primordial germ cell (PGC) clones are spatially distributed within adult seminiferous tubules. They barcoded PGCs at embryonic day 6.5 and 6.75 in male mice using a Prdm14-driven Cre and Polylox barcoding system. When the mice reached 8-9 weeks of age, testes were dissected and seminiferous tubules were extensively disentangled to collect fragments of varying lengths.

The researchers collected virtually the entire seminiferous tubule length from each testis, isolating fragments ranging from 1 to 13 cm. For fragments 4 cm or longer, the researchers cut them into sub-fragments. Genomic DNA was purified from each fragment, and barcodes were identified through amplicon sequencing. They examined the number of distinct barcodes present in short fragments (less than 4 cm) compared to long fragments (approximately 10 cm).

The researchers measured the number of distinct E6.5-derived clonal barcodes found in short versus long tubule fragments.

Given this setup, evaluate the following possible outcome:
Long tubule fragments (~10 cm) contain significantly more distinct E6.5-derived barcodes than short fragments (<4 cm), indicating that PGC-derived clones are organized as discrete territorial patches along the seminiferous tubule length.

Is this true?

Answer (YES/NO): NO